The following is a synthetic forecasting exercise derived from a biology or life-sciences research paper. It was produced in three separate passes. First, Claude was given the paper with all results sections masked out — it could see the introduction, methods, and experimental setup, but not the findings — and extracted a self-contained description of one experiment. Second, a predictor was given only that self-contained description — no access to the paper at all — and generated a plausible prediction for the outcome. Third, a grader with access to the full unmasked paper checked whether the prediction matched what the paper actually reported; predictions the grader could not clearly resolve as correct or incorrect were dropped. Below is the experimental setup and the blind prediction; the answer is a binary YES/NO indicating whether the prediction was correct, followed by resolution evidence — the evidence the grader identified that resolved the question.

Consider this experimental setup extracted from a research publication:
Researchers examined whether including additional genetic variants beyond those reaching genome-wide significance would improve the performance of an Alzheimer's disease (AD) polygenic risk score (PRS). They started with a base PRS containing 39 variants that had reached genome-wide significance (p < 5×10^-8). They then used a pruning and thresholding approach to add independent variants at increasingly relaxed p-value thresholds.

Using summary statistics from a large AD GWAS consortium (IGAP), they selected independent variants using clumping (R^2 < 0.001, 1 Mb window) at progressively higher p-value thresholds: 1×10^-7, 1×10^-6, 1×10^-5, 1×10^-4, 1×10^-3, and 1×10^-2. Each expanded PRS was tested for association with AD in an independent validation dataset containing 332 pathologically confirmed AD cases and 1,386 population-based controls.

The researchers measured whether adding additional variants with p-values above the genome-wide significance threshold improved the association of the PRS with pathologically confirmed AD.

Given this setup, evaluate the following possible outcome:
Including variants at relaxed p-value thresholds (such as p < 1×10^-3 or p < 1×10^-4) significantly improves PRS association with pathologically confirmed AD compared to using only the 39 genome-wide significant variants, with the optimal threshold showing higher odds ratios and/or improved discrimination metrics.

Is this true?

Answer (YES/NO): NO